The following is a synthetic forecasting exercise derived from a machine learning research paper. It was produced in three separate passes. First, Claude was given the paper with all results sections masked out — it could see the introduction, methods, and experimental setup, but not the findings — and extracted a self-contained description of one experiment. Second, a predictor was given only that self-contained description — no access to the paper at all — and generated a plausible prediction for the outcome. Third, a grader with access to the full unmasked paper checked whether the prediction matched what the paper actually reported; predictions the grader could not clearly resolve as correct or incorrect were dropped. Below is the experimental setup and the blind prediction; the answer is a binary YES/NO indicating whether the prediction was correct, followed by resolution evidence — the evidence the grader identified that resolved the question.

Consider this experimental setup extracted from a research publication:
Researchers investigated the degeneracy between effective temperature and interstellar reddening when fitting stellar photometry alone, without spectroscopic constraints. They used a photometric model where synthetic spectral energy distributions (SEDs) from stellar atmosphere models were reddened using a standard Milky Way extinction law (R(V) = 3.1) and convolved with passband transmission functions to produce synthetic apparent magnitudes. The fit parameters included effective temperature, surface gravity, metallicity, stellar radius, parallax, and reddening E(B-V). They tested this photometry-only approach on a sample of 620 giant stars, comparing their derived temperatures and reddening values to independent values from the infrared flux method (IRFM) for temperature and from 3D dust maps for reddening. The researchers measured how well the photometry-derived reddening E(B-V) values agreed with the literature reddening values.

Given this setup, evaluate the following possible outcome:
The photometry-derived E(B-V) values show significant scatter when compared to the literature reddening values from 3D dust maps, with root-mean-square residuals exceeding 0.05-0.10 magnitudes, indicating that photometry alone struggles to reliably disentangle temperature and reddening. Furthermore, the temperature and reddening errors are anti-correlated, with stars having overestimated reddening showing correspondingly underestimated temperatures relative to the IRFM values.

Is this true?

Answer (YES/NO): NO